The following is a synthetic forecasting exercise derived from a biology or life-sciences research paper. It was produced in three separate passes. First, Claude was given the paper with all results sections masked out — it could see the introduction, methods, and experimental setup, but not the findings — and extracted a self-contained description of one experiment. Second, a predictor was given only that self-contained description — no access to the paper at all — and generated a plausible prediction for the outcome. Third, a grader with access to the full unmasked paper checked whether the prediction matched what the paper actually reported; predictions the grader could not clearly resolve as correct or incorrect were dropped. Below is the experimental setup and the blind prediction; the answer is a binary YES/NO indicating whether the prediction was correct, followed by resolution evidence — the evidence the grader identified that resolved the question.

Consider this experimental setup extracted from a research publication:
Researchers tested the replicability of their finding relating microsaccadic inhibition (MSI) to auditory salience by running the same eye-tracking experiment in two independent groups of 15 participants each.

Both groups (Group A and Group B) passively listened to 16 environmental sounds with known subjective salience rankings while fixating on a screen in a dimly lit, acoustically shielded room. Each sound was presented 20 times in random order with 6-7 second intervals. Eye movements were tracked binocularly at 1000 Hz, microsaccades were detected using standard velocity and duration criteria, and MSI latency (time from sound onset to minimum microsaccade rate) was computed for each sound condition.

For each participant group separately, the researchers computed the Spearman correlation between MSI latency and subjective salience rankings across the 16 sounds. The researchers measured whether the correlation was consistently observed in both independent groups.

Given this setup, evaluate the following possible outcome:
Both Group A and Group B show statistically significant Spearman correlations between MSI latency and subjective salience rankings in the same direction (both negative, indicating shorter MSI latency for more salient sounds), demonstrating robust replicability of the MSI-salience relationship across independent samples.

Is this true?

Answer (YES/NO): YES